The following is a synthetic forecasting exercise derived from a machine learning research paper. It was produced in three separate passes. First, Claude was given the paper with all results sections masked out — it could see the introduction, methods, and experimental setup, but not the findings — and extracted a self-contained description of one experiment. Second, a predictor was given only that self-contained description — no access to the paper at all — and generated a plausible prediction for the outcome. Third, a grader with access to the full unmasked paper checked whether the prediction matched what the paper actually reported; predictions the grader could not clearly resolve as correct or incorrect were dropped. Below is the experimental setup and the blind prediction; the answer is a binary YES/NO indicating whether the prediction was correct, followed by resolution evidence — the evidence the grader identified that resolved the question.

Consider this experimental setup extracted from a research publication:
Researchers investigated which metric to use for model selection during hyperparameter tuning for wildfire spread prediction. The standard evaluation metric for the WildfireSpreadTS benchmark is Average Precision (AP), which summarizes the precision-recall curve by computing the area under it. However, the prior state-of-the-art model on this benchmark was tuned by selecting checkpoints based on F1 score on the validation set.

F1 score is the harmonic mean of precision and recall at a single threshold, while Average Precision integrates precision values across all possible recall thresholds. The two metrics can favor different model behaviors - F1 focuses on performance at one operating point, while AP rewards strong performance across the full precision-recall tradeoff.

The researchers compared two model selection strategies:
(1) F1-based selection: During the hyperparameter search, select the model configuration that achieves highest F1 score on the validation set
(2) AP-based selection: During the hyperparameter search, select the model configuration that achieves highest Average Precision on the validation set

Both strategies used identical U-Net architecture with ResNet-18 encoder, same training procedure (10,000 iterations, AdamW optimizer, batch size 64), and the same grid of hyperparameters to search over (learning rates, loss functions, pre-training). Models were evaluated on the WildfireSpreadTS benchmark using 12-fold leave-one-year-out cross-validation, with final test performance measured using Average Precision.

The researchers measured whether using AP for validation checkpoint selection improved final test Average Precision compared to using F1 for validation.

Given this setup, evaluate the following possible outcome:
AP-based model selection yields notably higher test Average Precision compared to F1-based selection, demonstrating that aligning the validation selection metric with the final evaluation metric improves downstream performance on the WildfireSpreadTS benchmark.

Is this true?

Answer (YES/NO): YES